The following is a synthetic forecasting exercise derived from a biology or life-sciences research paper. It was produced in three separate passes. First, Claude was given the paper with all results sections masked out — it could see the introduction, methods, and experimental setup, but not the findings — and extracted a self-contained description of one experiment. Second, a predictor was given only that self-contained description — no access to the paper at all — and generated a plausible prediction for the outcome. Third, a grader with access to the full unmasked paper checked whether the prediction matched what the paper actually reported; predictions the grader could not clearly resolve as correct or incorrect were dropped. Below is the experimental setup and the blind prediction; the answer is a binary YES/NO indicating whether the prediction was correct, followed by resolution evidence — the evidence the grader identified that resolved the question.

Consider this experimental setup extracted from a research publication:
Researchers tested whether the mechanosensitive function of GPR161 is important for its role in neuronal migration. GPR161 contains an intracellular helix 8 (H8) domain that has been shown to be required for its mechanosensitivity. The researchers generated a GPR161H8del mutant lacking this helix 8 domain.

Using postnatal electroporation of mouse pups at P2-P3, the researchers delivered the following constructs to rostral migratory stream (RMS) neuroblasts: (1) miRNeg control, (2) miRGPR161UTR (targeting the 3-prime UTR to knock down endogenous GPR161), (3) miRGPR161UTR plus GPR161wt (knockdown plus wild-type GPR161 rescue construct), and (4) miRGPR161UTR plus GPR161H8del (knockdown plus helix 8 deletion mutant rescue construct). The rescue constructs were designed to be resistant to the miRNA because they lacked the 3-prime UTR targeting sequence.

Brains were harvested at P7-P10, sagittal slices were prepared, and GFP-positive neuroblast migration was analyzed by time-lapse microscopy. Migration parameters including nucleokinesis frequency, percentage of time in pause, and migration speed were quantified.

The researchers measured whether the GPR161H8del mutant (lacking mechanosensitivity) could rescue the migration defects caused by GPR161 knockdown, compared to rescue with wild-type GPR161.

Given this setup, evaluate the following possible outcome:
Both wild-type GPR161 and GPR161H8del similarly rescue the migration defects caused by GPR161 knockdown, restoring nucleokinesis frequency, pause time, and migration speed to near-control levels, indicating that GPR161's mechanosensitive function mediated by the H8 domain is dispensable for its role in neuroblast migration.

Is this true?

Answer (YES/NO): NO